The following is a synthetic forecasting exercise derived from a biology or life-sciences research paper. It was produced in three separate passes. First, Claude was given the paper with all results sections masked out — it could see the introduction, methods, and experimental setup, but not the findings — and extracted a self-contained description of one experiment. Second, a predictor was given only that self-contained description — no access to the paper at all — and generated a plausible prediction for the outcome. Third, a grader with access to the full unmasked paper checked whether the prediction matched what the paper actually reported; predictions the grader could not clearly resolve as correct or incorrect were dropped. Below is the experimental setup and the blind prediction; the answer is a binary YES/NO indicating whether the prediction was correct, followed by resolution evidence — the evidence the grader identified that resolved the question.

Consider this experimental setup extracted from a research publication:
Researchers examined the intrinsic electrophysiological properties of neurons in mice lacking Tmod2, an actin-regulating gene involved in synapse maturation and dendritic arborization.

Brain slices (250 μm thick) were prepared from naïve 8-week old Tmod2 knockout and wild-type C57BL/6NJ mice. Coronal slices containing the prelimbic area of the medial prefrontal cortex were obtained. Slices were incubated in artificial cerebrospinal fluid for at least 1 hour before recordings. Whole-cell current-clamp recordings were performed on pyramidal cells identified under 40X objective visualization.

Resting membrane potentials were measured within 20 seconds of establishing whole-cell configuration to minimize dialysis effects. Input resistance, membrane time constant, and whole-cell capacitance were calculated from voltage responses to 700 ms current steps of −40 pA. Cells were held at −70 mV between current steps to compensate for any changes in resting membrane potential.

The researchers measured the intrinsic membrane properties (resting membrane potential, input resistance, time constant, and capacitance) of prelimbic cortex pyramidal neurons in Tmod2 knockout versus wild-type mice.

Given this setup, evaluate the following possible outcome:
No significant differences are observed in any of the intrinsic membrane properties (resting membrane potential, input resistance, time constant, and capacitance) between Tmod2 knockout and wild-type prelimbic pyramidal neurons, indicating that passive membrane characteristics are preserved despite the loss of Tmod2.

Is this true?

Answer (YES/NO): NO